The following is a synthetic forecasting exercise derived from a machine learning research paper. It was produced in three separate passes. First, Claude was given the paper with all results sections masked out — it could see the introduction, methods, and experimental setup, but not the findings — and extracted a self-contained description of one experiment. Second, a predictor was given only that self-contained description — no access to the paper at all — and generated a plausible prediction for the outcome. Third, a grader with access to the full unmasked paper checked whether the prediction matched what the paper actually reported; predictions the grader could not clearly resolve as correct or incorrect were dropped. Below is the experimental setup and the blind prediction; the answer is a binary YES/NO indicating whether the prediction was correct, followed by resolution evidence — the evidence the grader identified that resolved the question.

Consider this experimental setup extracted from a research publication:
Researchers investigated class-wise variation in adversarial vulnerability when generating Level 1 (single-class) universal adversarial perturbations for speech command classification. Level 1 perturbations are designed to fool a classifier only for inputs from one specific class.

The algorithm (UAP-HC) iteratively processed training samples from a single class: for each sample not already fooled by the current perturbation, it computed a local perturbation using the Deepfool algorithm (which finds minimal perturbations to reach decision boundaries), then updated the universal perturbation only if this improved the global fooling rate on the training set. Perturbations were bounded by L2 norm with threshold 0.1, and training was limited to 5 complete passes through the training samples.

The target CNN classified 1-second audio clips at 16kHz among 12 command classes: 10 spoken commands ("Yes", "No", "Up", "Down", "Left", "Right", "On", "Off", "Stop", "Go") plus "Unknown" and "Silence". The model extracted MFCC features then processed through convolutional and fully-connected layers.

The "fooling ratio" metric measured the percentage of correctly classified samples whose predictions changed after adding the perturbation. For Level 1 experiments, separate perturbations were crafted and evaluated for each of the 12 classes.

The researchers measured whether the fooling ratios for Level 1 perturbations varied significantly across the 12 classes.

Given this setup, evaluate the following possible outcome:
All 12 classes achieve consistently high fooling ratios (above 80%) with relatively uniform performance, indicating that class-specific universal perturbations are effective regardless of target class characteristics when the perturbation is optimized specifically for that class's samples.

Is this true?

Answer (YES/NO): NO